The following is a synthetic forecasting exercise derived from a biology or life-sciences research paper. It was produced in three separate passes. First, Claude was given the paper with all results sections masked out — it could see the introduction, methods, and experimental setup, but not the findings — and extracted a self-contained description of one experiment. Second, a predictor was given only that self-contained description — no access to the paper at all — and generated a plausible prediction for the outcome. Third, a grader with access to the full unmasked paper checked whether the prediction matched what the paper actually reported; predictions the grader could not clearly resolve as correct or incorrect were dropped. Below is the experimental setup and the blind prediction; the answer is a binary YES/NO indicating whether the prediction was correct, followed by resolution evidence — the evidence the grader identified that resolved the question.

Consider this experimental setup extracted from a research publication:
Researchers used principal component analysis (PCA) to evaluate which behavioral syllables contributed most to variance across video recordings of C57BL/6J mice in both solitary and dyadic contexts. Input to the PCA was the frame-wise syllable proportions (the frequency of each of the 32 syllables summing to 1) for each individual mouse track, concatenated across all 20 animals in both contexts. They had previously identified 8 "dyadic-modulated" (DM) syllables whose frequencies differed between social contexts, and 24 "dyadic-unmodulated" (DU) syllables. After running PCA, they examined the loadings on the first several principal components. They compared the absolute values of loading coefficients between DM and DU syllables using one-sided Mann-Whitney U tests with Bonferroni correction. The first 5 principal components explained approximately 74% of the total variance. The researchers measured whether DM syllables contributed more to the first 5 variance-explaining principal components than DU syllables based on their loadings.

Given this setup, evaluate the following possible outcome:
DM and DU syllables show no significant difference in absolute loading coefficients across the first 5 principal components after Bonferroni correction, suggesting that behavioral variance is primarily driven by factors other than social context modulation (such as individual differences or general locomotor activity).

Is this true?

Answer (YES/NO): NO